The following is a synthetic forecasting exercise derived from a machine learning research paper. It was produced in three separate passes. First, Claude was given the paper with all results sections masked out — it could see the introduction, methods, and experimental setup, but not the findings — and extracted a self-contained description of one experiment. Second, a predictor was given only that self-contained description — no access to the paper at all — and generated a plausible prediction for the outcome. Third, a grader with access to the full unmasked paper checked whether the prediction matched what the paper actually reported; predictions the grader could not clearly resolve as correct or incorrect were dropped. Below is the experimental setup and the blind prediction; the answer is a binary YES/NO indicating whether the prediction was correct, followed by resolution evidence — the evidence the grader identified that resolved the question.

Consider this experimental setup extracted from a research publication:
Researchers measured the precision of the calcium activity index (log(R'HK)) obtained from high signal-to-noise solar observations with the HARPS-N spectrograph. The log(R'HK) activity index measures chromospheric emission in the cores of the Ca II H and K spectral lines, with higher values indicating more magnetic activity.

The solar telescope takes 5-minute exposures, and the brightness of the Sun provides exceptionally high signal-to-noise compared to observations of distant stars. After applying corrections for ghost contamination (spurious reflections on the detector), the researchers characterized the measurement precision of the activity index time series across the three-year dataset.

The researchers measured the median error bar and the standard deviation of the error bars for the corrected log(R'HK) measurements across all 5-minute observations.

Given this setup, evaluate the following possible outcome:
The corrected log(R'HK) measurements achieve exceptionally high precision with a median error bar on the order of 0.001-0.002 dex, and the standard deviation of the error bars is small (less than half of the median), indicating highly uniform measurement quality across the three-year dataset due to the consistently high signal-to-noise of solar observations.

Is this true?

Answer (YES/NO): YES